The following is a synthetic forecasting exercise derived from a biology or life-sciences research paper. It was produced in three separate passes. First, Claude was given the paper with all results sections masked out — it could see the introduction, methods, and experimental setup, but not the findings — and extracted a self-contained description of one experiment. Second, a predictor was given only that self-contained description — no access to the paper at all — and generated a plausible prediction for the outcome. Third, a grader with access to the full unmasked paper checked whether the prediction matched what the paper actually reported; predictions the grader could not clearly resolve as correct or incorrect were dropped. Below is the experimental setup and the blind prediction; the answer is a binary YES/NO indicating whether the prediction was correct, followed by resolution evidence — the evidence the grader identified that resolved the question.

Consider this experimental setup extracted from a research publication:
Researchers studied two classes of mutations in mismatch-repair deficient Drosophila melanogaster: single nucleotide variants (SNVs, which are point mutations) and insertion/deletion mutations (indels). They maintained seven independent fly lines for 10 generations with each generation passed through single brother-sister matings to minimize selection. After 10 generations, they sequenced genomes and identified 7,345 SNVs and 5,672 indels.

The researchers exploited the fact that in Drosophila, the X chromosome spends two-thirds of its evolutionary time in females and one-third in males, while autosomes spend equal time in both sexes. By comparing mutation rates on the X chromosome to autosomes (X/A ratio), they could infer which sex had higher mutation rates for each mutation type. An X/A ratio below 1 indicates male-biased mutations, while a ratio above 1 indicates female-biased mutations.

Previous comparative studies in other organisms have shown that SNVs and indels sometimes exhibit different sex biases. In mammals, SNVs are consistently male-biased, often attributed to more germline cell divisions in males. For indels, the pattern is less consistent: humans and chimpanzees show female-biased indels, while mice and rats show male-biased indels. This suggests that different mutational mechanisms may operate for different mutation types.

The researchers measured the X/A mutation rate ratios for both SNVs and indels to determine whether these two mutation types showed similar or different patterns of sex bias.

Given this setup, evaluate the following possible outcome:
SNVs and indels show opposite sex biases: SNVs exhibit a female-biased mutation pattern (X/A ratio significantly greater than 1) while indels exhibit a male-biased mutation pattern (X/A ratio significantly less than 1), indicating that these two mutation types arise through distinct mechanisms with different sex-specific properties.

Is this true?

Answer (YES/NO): NO